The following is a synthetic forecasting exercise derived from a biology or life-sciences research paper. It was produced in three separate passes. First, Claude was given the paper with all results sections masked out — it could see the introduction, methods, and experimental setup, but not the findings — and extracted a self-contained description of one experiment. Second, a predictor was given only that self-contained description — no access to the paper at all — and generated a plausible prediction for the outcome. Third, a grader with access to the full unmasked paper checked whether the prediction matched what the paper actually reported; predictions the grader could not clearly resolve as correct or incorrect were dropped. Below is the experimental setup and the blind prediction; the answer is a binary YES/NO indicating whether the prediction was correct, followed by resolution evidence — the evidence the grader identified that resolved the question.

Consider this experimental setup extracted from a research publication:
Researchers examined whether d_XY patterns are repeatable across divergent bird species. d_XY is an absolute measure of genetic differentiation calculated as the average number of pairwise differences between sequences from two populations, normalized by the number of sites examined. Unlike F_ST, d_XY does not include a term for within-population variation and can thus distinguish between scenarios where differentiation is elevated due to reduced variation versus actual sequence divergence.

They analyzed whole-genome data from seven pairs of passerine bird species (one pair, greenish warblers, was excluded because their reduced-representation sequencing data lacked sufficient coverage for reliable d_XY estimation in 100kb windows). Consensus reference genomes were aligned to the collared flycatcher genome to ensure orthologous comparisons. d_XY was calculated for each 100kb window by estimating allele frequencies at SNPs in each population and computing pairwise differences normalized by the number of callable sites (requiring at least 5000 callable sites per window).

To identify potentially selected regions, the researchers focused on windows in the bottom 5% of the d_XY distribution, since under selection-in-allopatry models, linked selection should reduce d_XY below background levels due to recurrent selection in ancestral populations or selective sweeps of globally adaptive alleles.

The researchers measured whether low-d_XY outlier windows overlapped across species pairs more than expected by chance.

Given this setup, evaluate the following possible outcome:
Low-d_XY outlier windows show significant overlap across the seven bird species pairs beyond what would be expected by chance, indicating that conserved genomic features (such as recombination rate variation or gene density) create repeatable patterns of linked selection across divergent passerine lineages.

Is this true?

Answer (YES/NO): YES